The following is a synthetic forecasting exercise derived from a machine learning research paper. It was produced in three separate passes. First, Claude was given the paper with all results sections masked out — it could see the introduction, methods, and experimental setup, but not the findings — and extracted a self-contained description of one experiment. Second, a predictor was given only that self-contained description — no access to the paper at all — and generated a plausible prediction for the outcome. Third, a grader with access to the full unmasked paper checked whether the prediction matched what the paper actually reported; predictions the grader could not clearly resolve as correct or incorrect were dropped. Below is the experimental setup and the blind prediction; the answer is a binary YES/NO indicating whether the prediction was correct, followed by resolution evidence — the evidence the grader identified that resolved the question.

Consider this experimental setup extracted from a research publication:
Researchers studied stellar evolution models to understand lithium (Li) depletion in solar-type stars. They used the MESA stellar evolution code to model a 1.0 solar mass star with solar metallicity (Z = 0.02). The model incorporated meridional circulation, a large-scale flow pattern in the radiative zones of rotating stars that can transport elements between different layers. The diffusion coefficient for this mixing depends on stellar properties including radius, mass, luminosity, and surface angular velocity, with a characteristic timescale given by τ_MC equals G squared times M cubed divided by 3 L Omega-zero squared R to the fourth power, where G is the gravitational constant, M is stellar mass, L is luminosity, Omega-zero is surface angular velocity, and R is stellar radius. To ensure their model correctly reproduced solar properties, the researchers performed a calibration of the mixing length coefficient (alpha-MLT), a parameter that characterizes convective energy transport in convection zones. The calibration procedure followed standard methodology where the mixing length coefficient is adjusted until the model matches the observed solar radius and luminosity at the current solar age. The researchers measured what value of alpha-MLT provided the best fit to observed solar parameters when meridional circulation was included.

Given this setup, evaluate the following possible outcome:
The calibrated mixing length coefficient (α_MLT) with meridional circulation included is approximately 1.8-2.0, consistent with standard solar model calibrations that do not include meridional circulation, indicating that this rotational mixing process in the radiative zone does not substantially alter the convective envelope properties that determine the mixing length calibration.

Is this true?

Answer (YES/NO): NO